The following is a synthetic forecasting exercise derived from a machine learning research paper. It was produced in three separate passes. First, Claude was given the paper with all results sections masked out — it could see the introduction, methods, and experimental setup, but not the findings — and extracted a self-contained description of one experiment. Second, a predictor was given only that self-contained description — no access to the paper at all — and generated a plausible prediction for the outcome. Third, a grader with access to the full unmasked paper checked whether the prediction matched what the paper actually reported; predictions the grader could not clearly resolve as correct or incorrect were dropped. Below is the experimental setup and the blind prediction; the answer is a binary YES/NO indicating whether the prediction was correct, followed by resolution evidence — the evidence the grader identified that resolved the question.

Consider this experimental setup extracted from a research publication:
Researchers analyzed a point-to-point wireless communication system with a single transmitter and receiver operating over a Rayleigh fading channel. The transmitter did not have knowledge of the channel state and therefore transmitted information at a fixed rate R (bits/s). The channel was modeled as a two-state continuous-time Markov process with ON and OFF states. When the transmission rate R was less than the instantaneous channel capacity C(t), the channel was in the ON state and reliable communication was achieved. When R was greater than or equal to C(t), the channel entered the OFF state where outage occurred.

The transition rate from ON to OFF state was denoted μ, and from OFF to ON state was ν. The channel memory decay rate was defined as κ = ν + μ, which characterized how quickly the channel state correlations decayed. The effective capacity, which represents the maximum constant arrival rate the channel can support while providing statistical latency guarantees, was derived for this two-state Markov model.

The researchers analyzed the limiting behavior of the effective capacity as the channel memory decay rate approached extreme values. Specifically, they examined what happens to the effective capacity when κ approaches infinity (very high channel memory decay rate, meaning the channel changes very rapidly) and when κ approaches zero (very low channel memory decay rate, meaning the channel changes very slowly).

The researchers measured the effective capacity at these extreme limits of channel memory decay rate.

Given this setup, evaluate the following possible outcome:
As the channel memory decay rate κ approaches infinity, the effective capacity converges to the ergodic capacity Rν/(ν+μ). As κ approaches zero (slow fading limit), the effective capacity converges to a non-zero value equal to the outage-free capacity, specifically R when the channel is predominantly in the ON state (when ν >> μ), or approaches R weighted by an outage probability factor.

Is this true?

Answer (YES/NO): NO